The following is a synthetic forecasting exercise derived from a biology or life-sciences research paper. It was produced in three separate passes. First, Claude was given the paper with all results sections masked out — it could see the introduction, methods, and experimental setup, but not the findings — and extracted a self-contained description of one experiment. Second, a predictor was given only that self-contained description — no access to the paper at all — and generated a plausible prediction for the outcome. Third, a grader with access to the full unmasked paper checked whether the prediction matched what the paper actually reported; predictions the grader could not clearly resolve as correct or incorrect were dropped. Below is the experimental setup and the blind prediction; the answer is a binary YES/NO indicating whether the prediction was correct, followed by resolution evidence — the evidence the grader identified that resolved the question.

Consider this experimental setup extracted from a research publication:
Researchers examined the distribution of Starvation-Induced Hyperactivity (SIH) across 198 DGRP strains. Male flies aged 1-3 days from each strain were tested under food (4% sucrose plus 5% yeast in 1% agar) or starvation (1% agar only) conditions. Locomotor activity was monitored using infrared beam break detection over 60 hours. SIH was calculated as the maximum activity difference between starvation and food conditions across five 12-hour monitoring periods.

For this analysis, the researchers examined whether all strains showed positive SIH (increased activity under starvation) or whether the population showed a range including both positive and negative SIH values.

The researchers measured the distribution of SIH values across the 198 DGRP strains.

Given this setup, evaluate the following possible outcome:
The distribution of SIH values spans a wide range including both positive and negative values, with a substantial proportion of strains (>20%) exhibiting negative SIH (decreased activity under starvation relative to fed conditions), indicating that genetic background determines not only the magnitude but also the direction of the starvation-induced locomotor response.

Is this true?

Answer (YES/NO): NO